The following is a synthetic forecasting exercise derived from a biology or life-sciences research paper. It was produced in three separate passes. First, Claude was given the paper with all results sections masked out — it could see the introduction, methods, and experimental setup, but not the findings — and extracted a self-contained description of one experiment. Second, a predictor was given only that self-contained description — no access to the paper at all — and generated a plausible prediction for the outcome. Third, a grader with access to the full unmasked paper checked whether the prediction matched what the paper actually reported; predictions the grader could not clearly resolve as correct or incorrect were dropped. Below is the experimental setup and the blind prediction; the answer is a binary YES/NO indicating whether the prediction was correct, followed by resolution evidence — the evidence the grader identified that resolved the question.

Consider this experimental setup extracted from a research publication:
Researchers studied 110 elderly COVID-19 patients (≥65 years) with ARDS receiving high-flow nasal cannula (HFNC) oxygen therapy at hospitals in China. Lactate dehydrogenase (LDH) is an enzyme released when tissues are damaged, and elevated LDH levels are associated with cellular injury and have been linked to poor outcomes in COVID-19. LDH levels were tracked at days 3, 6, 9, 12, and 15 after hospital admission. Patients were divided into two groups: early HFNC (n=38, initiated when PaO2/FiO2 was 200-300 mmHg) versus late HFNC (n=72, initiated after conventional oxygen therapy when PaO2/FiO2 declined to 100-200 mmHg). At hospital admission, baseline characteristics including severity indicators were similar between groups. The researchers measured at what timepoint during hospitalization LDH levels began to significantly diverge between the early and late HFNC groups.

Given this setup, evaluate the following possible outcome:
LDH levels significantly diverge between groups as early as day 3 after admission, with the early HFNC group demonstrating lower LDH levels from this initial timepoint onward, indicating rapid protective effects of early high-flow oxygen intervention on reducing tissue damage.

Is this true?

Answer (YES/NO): NO